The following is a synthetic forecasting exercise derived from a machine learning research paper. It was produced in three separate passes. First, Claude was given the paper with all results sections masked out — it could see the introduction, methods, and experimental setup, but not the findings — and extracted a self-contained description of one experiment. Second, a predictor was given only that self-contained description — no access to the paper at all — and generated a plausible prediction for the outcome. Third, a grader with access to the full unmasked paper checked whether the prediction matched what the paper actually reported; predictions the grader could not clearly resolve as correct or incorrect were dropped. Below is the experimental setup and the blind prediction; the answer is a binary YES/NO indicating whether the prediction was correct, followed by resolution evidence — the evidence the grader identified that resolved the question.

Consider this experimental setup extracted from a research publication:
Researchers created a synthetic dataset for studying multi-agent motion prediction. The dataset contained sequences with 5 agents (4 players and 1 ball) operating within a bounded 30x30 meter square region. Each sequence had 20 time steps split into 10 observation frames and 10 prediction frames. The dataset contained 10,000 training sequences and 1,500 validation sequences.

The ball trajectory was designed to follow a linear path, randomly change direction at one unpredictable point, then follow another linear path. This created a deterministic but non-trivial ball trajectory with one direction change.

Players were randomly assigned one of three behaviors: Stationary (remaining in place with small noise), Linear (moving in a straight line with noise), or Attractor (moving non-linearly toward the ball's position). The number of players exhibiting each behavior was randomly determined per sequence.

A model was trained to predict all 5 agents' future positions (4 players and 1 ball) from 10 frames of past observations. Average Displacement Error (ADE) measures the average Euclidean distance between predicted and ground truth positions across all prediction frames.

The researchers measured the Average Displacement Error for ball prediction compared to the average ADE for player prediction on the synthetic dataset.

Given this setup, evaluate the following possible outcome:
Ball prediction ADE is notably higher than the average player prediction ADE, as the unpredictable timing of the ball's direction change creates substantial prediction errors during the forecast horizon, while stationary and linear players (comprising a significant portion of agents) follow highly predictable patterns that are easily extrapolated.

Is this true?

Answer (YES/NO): YES